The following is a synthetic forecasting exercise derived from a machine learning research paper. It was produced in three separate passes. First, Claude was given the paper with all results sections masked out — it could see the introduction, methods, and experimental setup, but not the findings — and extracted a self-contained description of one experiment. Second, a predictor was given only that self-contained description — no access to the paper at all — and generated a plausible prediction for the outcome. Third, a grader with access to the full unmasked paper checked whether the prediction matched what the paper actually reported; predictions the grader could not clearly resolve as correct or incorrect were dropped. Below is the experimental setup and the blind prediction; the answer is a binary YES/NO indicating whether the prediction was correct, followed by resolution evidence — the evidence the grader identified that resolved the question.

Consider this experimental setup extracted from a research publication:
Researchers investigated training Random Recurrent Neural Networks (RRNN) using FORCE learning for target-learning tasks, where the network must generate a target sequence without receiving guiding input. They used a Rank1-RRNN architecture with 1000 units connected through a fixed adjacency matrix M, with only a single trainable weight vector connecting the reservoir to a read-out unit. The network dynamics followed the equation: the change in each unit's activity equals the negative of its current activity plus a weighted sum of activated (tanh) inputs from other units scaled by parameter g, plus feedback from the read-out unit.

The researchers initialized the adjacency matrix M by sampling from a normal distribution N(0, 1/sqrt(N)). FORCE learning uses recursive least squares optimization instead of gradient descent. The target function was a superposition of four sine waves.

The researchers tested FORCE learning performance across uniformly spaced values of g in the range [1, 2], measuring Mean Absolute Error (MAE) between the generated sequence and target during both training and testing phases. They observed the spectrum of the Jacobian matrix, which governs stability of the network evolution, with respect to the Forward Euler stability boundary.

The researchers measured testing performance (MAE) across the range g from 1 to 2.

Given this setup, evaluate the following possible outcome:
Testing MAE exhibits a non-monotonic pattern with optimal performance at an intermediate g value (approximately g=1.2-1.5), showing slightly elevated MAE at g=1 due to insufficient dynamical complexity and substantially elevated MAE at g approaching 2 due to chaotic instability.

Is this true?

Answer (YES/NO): NO